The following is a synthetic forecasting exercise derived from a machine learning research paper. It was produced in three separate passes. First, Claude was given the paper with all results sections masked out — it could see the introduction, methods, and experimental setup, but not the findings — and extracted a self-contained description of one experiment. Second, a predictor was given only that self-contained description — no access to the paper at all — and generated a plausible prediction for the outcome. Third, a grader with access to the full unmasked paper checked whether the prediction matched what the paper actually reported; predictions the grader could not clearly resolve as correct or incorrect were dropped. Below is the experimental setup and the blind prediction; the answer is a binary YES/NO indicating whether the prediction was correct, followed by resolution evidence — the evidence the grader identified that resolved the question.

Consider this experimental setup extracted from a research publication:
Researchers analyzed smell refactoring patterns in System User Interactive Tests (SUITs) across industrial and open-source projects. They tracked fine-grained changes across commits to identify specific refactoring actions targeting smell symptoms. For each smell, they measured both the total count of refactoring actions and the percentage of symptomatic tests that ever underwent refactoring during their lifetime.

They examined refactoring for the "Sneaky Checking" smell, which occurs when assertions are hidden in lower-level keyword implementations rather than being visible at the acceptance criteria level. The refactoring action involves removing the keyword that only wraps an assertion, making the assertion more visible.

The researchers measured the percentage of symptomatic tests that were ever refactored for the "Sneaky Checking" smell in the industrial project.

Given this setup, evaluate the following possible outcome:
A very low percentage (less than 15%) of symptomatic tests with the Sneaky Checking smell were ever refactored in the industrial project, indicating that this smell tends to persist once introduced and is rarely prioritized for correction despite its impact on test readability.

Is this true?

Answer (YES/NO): YES